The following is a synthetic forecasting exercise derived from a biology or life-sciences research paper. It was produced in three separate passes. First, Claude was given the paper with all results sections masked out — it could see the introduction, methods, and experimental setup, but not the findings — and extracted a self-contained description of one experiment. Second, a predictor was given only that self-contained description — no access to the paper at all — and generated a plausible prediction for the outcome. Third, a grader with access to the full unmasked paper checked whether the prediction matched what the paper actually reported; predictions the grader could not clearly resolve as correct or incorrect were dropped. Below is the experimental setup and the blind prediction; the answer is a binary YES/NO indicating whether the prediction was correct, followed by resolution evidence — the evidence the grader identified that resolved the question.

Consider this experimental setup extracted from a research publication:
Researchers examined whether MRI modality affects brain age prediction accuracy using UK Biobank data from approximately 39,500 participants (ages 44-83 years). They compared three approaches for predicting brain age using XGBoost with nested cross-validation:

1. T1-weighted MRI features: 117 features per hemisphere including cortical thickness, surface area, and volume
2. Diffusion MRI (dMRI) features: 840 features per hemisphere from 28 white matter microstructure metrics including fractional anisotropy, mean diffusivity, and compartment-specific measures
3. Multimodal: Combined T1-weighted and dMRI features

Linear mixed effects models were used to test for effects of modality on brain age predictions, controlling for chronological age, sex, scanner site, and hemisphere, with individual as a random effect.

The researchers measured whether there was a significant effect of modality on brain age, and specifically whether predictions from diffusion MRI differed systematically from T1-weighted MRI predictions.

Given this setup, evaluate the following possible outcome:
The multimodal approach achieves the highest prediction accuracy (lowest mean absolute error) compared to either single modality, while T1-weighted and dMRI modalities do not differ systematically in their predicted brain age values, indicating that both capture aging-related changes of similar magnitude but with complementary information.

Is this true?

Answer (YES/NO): YES